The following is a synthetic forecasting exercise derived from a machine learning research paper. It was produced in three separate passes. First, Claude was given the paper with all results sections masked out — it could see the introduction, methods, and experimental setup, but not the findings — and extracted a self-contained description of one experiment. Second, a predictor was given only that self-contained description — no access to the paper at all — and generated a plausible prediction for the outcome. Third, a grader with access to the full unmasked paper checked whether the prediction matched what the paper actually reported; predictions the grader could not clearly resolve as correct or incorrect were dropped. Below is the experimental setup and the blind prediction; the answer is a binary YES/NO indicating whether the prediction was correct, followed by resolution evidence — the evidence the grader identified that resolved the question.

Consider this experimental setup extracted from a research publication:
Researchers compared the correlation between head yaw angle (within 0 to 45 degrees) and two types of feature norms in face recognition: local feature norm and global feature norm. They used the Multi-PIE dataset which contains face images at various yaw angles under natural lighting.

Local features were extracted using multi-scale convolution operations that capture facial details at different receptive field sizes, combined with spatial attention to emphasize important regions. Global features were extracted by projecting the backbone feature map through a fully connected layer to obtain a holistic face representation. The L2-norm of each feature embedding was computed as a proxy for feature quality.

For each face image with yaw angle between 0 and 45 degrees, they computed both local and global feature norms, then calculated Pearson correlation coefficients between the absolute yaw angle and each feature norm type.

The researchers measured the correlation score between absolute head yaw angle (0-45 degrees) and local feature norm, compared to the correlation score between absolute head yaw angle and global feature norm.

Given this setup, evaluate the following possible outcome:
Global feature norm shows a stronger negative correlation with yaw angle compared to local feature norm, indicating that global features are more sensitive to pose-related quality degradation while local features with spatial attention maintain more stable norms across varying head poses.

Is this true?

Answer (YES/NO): YES